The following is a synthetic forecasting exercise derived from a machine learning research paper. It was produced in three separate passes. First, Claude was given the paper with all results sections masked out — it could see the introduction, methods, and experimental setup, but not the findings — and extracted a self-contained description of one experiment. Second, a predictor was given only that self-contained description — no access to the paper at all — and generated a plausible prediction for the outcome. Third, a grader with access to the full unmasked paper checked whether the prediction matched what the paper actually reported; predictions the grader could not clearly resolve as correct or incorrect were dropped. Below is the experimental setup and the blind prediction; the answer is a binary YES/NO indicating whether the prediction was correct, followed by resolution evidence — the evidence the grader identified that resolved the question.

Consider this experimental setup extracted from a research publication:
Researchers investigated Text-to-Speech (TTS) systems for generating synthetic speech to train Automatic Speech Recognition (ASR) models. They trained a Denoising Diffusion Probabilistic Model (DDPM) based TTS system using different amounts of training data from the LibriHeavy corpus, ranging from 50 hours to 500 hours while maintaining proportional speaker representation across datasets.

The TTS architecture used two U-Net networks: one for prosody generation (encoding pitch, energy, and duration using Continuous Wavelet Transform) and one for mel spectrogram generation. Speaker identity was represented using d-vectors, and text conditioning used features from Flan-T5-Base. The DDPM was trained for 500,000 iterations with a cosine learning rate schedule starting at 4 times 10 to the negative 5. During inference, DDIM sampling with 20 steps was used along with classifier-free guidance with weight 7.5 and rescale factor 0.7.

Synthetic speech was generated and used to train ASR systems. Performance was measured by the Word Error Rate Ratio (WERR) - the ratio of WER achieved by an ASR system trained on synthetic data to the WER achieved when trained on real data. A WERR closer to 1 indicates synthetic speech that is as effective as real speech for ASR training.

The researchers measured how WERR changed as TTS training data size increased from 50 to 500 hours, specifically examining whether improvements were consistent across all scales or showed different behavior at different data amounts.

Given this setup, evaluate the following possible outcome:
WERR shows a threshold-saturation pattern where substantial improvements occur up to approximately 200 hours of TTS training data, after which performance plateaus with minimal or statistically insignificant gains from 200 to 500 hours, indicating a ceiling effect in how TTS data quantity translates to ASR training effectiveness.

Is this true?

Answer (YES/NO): NO